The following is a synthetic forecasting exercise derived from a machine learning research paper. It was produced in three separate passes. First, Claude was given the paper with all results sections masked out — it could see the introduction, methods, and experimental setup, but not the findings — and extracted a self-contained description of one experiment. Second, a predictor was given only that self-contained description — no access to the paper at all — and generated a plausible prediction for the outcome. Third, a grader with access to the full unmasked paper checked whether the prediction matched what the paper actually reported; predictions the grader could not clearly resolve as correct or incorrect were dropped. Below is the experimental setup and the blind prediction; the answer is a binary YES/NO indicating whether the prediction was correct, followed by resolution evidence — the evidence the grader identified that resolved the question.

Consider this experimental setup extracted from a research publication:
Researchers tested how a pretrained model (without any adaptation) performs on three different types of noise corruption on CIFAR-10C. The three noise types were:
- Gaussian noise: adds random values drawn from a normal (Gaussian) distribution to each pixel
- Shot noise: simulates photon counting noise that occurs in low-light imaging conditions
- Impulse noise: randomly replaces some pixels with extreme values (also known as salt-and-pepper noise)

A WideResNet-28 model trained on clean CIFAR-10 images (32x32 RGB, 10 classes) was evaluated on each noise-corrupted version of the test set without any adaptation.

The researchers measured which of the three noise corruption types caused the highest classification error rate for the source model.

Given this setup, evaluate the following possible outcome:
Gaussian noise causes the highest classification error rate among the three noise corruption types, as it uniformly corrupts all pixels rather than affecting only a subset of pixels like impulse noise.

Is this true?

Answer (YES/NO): NO